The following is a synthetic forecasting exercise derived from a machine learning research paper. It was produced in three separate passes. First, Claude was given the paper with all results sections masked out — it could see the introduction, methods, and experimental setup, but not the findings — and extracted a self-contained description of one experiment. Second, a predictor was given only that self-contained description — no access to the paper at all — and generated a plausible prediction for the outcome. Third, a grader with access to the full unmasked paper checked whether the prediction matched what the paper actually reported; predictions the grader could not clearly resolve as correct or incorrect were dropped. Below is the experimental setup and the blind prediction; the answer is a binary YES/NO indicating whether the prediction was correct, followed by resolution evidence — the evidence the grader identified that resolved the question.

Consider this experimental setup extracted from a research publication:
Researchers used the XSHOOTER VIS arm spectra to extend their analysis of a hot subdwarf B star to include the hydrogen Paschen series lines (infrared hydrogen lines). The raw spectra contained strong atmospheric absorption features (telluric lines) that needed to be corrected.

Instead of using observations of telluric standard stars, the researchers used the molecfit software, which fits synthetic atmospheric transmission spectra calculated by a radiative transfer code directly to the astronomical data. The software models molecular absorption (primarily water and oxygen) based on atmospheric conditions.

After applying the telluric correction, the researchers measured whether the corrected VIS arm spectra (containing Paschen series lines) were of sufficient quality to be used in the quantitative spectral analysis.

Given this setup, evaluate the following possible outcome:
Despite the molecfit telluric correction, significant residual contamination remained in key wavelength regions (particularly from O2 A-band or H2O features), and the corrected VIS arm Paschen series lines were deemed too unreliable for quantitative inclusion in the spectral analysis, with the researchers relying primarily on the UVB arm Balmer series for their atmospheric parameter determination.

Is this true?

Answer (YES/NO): NO